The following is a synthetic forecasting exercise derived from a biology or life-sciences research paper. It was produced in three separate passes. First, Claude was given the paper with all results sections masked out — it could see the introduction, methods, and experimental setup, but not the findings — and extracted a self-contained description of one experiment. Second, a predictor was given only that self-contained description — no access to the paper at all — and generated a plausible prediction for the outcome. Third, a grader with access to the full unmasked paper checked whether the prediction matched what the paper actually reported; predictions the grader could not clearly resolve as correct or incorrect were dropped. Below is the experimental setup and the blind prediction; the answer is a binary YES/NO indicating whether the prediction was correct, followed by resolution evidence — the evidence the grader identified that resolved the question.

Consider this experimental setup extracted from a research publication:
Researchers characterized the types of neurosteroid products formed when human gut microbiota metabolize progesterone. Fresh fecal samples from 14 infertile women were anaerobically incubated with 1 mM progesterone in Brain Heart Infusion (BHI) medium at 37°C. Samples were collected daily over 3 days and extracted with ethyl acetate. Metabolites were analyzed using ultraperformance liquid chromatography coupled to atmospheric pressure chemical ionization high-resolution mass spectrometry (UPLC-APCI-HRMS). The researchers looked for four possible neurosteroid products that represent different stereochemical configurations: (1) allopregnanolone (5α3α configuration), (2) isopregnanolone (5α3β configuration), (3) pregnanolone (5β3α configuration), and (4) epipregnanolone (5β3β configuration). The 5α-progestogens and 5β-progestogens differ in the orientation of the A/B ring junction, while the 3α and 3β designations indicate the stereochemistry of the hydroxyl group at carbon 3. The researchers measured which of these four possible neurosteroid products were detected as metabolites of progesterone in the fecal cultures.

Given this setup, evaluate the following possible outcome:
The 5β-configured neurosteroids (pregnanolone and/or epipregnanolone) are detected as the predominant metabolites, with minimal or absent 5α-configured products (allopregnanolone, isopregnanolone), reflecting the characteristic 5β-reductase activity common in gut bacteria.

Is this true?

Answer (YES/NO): NO